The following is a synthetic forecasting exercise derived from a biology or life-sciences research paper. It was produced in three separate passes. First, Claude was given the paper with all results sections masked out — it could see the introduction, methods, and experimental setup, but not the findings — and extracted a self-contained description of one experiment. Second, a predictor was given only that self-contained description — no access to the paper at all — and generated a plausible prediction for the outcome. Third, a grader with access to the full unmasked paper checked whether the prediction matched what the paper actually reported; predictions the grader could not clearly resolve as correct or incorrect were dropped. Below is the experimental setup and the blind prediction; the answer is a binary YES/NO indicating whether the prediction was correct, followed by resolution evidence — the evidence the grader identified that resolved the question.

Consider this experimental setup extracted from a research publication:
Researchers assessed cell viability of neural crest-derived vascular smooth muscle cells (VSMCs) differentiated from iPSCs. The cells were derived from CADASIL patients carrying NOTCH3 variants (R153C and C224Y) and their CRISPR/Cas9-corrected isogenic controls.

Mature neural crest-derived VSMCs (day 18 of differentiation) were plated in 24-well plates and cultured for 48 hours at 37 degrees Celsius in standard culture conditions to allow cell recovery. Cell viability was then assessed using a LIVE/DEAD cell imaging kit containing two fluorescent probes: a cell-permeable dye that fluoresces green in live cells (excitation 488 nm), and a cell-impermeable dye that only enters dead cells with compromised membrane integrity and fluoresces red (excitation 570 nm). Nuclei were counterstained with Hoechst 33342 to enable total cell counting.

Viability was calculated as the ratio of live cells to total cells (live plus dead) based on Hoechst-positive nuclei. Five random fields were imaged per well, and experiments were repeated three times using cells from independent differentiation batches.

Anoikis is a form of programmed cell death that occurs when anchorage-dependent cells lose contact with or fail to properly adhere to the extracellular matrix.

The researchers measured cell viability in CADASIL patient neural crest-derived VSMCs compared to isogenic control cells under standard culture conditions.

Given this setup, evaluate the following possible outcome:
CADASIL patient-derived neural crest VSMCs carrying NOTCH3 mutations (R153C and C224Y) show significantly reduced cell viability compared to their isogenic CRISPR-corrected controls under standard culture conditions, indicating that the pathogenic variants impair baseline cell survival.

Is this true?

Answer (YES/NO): YES